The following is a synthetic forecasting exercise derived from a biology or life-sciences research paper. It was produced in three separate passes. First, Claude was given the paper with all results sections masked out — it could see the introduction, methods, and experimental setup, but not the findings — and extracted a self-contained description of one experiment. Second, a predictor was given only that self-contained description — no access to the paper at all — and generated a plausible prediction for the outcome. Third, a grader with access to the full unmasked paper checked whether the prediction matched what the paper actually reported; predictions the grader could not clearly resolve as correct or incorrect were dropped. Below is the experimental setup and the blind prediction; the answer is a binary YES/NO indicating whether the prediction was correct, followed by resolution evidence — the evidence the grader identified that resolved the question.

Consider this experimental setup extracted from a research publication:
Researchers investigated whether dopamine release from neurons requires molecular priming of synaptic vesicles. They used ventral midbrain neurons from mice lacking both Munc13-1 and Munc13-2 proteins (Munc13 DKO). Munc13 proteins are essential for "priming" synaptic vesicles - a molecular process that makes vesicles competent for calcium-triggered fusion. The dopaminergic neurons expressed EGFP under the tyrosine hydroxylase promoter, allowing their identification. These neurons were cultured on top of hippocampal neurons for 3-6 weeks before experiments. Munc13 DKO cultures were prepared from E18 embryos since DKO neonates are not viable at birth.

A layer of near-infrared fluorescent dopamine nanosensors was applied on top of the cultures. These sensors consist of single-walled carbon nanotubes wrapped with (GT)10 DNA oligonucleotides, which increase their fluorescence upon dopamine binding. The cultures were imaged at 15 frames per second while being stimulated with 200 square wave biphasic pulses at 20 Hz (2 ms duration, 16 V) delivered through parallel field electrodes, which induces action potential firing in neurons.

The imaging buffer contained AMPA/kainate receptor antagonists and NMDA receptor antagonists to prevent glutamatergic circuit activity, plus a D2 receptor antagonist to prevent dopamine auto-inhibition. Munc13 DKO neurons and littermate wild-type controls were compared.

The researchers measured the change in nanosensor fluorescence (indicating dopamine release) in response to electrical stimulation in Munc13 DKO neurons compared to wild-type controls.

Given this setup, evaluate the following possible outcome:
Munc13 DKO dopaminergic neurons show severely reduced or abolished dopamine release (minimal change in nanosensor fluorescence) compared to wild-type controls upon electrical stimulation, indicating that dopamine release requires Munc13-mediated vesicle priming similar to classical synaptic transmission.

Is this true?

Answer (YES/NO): YES